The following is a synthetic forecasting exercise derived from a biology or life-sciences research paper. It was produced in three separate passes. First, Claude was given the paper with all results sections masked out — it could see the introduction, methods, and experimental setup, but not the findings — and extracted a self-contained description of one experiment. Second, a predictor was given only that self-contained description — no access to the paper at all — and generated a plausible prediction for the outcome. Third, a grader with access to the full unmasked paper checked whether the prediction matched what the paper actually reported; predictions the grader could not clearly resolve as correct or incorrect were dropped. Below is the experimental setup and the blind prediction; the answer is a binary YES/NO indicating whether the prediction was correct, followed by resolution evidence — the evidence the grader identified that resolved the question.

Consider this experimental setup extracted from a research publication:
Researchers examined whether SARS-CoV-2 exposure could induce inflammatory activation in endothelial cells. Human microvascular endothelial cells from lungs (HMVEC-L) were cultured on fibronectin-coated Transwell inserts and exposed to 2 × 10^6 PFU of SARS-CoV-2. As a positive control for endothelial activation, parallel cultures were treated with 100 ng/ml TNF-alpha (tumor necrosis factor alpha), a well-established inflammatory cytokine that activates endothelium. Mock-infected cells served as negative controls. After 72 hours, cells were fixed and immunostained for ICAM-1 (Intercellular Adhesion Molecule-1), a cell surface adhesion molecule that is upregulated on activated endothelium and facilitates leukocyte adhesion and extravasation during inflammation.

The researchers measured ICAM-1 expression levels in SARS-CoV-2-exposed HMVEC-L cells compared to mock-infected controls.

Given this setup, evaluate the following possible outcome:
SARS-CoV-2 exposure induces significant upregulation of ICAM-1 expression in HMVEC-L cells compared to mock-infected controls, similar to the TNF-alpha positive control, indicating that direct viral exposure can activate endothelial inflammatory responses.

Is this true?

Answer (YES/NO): NO